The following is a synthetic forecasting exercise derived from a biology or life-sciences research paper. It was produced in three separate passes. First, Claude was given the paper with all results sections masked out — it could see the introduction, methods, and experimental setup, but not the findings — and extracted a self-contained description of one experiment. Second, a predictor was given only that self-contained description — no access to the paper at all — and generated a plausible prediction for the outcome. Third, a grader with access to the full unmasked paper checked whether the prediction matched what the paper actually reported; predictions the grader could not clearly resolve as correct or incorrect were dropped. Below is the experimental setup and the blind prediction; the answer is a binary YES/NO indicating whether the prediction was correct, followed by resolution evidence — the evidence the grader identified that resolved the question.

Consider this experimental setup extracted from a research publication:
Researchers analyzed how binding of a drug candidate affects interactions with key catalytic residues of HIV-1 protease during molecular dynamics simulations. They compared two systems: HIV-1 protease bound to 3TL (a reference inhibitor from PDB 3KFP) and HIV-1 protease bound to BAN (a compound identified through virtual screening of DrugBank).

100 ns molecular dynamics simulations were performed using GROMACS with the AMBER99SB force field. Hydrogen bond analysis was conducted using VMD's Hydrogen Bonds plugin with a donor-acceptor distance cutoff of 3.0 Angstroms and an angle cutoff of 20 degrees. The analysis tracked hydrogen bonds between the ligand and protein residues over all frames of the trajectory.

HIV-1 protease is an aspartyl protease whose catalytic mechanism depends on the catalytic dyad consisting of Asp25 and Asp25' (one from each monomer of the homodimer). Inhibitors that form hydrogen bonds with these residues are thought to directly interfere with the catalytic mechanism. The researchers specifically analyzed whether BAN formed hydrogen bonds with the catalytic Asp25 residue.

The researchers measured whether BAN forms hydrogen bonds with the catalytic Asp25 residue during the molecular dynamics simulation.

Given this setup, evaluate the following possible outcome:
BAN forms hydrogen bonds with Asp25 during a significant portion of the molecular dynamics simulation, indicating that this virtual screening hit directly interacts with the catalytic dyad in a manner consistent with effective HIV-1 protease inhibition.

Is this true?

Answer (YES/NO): YES